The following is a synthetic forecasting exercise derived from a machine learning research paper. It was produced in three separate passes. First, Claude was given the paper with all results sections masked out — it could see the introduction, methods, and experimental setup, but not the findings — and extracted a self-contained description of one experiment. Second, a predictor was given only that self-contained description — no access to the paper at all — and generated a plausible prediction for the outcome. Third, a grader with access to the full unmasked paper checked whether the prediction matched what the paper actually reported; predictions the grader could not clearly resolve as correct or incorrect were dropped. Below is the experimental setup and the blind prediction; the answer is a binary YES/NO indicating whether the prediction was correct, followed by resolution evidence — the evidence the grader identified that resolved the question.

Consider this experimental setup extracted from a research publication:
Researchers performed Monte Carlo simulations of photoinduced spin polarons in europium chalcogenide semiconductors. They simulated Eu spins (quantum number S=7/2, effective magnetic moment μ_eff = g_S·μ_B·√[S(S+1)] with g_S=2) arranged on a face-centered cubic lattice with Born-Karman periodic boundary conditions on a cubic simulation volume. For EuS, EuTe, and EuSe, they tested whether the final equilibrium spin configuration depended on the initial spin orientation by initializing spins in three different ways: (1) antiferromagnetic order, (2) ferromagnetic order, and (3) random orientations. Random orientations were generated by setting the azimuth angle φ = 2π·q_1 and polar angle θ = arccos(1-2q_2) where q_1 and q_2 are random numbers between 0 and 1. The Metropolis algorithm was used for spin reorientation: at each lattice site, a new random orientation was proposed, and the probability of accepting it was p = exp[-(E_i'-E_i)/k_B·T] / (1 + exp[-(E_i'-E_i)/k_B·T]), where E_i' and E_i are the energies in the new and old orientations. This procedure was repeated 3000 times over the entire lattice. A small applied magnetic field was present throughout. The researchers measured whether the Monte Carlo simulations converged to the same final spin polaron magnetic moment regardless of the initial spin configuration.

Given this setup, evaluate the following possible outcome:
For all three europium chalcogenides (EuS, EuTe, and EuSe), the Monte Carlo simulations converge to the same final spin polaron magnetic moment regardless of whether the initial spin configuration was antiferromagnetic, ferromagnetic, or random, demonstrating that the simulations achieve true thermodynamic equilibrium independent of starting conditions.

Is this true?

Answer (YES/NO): YES